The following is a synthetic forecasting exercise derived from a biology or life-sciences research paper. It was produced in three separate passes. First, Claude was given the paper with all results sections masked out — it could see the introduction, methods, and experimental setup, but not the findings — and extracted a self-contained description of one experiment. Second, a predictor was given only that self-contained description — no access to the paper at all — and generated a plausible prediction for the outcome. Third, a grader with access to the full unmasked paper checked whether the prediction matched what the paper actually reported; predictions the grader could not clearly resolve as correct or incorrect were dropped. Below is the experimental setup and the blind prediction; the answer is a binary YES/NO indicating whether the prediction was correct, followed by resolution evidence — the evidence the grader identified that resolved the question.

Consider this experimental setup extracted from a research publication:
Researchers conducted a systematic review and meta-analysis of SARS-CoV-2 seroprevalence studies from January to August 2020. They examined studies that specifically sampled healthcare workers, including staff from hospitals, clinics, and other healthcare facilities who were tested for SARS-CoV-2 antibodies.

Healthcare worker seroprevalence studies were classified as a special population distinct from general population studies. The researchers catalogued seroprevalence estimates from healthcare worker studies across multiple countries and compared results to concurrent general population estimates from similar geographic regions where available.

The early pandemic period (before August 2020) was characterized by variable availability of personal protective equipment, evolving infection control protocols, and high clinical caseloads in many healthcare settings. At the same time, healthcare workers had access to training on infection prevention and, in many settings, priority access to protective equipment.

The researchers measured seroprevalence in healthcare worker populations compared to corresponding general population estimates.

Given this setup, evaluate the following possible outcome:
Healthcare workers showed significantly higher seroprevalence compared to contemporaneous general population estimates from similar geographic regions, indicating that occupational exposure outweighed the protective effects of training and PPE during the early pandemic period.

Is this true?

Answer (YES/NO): YES